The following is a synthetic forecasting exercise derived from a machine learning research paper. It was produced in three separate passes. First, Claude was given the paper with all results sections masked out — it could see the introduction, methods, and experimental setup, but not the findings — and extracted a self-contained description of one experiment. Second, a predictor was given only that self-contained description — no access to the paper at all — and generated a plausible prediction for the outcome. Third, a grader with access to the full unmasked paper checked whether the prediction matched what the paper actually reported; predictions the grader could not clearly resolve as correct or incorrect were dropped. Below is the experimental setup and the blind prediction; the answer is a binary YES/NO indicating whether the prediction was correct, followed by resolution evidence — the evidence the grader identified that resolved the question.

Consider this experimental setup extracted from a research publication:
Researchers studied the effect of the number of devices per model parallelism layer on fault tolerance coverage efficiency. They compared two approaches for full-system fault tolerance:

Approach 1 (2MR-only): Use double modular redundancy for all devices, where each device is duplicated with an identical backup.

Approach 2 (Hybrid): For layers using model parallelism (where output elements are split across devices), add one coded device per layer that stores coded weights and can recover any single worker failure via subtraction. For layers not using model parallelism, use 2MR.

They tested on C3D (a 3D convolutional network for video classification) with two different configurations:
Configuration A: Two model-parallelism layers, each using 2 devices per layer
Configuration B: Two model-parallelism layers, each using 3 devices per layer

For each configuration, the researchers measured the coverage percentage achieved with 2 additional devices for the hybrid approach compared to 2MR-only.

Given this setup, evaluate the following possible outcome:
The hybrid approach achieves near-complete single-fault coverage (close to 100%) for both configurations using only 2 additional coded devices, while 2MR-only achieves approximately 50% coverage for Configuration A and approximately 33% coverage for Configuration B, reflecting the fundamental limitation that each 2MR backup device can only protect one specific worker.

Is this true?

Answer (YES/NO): NO